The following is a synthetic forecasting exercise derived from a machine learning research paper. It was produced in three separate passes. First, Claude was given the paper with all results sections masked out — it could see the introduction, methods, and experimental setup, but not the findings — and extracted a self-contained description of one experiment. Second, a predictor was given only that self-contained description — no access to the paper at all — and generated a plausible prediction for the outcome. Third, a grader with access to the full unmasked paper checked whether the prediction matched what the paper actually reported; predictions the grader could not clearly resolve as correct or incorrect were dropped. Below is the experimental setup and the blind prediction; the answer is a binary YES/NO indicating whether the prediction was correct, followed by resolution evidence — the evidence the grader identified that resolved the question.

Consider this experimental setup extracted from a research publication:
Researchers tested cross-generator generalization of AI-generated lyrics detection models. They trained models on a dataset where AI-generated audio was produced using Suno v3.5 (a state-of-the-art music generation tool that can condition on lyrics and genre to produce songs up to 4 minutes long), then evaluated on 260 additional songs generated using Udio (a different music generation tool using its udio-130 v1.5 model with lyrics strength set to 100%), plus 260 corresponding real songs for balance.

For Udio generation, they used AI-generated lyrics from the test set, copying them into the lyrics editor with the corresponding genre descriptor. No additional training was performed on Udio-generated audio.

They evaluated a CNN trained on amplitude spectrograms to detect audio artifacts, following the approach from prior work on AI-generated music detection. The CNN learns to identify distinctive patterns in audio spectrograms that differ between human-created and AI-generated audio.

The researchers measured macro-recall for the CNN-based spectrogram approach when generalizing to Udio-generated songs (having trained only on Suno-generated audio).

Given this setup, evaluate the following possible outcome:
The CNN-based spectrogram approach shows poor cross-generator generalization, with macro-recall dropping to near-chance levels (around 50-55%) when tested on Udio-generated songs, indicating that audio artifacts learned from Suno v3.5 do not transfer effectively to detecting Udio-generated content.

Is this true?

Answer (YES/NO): NO